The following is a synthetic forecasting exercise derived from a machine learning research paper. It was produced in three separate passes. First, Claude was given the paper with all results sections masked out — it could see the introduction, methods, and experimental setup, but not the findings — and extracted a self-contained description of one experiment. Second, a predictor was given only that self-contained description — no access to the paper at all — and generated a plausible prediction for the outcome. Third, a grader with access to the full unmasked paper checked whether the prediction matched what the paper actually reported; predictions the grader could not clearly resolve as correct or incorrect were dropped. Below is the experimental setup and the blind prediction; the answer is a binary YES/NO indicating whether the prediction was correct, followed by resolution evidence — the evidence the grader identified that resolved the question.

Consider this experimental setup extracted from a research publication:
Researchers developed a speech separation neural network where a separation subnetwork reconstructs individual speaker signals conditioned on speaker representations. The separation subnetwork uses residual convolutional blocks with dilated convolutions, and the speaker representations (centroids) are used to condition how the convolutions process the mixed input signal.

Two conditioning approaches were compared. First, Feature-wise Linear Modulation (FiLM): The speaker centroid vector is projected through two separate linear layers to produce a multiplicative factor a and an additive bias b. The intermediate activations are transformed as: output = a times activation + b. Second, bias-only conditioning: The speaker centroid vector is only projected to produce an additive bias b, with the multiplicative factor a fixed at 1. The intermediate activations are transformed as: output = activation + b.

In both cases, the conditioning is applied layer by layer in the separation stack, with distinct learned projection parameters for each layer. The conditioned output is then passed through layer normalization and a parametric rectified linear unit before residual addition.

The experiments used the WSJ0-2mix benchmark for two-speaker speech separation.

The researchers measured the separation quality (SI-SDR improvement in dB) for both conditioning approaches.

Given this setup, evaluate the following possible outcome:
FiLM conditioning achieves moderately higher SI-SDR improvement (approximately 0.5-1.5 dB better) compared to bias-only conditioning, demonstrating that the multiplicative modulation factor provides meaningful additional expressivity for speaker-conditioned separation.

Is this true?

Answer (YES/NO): YES